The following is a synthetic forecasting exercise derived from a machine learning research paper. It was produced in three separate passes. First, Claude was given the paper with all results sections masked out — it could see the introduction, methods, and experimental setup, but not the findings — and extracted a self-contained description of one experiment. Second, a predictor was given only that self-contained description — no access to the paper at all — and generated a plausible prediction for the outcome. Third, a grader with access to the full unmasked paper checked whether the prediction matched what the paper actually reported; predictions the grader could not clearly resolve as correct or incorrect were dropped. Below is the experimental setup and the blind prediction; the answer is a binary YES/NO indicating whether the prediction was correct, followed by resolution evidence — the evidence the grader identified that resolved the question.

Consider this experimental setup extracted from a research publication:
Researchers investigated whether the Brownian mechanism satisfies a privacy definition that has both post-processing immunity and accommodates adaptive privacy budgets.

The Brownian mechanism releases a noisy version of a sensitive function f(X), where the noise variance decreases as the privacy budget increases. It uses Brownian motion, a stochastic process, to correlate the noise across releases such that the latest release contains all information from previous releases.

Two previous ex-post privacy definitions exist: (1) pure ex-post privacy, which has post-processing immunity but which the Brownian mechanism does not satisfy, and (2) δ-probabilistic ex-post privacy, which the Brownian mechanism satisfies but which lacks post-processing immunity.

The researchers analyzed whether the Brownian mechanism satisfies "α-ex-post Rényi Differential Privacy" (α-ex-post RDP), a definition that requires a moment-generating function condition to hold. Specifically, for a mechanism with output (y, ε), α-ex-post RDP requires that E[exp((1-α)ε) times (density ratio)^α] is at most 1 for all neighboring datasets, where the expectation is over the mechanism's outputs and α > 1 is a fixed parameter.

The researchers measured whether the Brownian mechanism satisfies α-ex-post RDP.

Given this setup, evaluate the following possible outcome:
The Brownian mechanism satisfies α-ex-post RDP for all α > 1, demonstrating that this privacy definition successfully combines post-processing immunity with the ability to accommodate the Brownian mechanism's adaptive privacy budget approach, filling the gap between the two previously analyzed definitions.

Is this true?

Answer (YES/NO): YES